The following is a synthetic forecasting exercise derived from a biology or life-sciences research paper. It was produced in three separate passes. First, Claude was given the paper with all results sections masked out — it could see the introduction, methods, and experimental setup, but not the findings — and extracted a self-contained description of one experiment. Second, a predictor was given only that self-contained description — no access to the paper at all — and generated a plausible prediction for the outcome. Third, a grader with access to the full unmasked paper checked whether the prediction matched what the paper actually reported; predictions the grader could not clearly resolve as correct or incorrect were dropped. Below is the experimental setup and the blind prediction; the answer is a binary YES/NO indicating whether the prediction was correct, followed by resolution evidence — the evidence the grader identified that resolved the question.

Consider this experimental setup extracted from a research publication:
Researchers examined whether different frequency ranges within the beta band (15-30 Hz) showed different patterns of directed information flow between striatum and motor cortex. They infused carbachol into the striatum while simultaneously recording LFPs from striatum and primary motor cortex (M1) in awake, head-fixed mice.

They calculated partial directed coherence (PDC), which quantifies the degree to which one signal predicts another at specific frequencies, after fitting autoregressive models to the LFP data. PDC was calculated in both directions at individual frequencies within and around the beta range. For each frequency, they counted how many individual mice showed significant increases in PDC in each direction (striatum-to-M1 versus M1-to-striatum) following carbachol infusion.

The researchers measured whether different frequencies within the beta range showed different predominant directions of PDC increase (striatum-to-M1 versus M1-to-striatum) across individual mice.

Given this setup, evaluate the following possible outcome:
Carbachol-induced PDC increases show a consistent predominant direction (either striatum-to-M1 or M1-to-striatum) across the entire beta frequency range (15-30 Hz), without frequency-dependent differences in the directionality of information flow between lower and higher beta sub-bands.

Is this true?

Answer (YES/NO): NO